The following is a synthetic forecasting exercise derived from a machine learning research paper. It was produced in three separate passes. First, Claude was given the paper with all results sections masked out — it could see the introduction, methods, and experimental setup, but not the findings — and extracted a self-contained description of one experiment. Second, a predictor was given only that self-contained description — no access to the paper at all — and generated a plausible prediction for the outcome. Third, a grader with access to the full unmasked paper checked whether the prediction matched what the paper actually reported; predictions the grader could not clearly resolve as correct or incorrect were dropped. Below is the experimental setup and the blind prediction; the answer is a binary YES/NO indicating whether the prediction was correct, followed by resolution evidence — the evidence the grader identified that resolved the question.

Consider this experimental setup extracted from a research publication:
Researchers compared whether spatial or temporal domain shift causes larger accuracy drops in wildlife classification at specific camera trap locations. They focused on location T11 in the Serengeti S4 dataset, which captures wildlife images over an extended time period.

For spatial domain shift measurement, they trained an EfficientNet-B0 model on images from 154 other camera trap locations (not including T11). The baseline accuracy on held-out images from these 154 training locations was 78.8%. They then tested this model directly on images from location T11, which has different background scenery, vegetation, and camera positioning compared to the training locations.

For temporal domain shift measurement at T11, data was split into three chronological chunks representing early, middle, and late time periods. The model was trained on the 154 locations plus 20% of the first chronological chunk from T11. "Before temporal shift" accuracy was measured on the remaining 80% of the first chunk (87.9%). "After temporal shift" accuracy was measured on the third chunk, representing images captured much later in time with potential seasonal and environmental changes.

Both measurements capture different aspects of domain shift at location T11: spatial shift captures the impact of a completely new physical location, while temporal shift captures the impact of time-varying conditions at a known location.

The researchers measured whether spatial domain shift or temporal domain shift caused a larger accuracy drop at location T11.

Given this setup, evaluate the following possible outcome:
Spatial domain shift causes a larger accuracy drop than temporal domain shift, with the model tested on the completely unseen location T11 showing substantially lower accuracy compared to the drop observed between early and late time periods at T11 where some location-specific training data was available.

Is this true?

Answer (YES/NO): NO